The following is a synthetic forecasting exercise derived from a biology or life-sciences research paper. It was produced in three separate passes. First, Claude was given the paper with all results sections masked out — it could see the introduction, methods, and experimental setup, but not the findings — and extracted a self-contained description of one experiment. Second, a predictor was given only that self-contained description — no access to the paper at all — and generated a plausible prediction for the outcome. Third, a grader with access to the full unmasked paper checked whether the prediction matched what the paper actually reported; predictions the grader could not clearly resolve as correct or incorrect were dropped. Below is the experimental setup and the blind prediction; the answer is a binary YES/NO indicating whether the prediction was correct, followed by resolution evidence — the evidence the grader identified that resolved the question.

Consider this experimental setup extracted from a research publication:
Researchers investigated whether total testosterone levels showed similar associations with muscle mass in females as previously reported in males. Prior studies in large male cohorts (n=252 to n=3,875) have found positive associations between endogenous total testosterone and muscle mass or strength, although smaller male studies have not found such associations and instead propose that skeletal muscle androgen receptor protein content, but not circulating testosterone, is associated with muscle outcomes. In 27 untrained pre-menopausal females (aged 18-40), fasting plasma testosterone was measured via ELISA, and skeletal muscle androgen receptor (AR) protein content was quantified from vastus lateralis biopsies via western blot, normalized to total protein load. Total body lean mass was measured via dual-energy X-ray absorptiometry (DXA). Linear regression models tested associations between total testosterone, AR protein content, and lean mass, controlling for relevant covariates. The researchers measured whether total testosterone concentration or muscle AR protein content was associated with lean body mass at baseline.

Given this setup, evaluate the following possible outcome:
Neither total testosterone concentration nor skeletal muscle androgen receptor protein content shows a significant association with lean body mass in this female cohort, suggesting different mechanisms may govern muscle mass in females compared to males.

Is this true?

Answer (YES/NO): NO